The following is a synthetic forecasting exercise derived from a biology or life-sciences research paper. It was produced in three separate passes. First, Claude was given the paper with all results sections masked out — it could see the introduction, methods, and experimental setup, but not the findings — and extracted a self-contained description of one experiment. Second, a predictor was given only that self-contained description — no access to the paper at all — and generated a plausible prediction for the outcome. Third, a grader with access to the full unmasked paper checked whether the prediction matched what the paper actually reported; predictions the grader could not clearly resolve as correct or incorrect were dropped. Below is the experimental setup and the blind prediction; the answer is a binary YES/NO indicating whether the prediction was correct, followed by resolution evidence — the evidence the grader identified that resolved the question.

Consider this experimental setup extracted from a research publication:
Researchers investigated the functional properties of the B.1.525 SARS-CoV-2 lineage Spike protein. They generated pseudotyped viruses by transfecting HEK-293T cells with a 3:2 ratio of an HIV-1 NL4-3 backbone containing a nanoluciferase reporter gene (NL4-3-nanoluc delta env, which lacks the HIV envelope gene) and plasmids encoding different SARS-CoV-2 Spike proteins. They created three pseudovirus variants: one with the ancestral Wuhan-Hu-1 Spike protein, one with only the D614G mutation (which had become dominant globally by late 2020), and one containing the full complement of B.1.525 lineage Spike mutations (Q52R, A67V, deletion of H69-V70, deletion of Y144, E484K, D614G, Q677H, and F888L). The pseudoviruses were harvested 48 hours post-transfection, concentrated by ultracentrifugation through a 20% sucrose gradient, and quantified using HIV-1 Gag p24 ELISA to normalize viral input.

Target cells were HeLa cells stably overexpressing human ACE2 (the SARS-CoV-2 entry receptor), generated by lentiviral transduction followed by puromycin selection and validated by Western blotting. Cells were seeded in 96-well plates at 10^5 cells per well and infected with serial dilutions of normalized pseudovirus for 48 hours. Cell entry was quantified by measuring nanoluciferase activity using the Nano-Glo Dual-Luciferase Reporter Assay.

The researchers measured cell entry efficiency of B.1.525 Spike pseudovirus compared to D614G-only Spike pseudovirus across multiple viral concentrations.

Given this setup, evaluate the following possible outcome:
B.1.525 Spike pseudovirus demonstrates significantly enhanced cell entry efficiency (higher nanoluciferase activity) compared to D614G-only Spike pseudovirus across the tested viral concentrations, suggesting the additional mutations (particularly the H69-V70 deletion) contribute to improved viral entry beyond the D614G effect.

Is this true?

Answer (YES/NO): YES